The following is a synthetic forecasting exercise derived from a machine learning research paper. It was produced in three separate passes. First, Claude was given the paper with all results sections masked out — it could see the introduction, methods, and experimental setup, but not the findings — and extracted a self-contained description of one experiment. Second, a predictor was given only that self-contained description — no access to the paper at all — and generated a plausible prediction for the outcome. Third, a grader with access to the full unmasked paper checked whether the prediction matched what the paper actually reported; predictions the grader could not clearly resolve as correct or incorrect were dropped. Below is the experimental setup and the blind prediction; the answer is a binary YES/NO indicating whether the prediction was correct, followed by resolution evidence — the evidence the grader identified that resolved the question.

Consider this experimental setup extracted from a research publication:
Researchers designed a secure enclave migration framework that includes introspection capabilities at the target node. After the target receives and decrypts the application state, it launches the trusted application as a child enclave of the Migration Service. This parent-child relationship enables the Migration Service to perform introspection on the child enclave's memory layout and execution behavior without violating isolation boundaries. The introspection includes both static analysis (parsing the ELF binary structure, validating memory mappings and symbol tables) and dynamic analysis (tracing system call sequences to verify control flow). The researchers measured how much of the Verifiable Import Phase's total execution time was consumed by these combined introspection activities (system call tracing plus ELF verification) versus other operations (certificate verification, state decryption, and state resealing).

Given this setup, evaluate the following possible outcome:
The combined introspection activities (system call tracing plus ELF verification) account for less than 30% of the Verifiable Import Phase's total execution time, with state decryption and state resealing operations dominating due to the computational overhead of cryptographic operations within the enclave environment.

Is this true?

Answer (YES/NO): NO